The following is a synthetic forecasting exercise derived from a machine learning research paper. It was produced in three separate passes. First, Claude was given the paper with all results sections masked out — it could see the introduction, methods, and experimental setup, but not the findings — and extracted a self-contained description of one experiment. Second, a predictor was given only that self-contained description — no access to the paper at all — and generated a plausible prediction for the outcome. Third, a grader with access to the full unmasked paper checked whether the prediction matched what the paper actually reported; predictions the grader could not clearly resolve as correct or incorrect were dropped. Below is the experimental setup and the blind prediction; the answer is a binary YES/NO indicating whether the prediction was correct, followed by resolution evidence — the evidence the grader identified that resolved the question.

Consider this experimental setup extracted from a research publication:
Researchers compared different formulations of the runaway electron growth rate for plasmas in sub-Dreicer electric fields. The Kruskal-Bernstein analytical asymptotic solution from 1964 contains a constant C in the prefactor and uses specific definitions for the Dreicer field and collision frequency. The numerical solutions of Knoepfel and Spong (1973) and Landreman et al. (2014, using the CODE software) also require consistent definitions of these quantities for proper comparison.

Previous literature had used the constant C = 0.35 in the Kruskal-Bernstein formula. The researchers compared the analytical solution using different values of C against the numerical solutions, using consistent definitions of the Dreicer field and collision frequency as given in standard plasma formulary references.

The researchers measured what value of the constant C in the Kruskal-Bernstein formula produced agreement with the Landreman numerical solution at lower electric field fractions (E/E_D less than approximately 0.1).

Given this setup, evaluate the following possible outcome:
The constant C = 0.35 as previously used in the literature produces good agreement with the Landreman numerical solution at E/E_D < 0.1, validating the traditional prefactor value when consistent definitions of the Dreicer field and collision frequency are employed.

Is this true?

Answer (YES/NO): NO